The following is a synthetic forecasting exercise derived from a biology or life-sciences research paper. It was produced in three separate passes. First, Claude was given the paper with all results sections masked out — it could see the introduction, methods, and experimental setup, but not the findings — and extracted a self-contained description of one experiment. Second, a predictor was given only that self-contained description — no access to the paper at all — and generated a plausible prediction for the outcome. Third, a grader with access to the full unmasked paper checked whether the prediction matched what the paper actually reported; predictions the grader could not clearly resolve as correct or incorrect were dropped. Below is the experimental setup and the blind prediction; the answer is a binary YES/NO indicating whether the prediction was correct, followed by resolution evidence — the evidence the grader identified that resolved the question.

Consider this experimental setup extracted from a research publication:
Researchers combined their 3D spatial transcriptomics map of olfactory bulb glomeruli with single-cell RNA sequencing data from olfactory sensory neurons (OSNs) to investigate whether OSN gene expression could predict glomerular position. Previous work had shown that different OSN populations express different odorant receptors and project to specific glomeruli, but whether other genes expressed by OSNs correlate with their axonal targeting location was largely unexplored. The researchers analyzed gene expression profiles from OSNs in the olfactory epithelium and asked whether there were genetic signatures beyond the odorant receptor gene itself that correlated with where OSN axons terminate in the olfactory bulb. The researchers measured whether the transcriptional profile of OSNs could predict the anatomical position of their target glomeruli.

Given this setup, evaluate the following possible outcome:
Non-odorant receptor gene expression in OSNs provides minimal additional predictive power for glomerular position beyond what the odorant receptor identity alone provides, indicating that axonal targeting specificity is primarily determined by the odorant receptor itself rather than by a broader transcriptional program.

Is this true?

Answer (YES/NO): NO